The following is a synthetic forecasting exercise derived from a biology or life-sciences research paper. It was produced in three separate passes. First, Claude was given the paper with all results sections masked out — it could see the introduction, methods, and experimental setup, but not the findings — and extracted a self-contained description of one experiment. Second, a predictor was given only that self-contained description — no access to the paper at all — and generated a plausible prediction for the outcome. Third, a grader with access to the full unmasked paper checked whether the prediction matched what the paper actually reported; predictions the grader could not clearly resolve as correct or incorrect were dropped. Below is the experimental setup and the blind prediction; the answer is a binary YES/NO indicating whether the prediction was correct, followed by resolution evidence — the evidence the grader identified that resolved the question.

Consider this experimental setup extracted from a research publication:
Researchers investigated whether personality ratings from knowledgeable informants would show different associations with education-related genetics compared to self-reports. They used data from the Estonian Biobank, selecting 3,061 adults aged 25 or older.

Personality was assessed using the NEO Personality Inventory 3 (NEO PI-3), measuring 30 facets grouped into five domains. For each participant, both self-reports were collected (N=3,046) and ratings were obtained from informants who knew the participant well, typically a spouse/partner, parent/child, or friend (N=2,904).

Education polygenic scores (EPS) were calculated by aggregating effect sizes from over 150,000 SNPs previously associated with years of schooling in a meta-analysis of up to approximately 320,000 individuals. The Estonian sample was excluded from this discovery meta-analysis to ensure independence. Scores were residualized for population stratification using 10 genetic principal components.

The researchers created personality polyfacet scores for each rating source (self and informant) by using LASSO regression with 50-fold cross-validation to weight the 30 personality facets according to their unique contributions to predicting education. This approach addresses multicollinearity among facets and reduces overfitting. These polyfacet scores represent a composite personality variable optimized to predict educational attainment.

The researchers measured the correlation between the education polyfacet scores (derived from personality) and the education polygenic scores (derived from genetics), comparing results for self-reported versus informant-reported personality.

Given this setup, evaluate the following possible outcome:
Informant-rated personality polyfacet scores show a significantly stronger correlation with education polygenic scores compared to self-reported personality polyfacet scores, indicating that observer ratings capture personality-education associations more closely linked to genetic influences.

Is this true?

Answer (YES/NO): NO